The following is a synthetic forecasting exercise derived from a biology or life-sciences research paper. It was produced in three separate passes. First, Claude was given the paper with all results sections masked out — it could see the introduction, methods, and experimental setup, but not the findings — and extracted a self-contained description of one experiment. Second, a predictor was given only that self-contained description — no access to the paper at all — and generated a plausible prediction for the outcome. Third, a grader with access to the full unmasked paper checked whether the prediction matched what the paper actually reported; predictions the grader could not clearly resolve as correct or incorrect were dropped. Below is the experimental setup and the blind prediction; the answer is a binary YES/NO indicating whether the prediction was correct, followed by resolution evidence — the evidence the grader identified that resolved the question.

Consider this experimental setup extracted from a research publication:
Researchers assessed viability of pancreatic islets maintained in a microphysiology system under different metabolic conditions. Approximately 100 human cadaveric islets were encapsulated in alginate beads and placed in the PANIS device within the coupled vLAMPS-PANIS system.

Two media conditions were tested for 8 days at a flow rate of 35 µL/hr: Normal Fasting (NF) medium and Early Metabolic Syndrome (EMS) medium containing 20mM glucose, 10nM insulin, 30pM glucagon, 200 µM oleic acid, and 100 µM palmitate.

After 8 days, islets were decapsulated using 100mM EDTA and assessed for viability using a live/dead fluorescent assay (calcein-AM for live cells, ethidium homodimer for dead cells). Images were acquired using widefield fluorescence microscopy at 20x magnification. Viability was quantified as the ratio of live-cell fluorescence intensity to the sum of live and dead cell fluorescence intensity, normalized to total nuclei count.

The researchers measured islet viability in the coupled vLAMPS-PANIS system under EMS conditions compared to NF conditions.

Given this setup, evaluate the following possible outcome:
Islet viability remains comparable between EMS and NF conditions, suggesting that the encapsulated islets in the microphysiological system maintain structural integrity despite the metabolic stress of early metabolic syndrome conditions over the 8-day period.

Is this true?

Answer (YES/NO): YES